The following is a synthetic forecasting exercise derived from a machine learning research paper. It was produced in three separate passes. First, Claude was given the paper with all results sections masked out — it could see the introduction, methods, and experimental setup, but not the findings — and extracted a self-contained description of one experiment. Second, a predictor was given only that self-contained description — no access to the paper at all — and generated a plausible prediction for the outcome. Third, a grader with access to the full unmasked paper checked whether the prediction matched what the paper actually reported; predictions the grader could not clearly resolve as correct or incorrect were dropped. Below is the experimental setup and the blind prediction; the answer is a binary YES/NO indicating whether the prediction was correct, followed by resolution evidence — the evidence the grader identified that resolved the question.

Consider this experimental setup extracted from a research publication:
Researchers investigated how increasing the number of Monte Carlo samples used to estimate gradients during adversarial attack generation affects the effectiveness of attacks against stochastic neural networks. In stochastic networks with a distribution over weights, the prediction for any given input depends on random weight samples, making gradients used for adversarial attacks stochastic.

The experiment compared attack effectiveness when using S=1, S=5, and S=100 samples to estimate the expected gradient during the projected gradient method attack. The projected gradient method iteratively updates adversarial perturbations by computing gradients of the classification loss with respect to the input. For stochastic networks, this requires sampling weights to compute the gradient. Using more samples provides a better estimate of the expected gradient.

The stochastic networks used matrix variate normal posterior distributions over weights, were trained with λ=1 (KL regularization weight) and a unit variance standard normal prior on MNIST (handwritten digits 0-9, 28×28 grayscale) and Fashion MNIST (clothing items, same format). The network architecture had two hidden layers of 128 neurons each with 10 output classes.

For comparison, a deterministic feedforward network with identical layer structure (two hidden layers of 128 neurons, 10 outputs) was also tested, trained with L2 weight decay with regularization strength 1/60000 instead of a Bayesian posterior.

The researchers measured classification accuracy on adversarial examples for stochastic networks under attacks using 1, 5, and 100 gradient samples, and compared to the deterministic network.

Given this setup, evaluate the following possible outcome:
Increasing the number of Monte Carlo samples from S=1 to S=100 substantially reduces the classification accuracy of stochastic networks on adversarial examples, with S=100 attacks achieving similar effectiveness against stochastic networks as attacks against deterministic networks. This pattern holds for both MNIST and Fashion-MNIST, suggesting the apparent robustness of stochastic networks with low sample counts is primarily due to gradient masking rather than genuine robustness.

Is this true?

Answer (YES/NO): NO